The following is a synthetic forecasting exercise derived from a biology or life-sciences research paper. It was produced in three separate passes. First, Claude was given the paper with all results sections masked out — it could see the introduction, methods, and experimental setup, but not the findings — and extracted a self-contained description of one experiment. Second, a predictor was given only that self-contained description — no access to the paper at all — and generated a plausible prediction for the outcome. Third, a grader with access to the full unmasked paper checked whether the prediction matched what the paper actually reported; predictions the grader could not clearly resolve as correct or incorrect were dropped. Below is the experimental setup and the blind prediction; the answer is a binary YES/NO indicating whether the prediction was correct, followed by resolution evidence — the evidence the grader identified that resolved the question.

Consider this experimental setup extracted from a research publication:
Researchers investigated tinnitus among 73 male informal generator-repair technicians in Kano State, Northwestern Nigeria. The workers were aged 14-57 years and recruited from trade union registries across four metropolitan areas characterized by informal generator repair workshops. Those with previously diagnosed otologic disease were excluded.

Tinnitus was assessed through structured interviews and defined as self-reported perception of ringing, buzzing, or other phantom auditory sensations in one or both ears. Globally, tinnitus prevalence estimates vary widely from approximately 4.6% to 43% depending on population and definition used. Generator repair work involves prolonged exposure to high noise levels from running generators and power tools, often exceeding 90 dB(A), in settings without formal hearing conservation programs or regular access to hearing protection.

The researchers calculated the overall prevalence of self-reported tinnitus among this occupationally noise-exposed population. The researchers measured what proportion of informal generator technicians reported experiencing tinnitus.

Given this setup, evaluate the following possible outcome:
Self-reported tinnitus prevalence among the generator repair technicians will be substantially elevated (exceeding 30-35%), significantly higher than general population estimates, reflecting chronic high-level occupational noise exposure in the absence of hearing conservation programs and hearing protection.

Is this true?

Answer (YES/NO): YES